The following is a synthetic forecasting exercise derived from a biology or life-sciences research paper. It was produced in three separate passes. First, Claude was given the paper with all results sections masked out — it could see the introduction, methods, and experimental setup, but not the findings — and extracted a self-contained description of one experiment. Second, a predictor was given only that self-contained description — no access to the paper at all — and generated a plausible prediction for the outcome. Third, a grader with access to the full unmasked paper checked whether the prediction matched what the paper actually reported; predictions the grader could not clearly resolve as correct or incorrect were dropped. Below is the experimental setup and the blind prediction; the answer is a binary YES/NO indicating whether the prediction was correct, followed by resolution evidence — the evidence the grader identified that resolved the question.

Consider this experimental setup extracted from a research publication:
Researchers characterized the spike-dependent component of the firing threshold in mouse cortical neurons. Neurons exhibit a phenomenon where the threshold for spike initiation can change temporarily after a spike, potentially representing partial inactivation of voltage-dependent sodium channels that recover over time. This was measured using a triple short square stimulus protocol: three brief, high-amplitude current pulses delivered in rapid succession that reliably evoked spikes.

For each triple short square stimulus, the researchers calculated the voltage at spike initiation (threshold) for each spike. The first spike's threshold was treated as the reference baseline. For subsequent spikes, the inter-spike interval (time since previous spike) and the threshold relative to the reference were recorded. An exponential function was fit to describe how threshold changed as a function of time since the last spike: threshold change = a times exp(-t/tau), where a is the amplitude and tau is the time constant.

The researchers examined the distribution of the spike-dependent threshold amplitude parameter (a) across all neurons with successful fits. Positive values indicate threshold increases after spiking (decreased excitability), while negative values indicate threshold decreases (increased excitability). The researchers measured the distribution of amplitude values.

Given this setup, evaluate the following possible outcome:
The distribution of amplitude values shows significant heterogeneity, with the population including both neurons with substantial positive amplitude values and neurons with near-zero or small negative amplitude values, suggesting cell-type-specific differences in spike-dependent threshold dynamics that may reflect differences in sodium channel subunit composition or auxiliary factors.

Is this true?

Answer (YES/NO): NO